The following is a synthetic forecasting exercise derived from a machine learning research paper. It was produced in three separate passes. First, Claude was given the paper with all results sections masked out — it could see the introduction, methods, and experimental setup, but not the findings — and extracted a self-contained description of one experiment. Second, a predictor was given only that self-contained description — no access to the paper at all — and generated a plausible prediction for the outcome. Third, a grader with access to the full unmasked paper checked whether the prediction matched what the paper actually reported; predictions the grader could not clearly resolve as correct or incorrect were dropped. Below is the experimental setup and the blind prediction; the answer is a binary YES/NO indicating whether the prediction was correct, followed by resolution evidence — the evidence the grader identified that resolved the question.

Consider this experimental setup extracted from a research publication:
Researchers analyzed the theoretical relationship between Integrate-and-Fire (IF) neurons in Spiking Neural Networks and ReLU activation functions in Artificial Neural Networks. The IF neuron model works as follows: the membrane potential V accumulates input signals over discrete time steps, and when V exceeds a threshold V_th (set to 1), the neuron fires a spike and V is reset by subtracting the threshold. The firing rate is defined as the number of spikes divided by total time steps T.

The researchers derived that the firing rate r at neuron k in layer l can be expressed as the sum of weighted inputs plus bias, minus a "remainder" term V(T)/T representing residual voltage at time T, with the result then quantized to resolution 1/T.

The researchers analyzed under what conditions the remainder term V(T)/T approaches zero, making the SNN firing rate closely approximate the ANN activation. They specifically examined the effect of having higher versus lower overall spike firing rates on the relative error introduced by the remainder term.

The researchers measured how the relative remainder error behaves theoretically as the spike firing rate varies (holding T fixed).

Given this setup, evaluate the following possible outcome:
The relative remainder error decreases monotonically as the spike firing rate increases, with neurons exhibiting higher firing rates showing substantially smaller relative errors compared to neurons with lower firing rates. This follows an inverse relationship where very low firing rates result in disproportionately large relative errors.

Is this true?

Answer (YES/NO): YES